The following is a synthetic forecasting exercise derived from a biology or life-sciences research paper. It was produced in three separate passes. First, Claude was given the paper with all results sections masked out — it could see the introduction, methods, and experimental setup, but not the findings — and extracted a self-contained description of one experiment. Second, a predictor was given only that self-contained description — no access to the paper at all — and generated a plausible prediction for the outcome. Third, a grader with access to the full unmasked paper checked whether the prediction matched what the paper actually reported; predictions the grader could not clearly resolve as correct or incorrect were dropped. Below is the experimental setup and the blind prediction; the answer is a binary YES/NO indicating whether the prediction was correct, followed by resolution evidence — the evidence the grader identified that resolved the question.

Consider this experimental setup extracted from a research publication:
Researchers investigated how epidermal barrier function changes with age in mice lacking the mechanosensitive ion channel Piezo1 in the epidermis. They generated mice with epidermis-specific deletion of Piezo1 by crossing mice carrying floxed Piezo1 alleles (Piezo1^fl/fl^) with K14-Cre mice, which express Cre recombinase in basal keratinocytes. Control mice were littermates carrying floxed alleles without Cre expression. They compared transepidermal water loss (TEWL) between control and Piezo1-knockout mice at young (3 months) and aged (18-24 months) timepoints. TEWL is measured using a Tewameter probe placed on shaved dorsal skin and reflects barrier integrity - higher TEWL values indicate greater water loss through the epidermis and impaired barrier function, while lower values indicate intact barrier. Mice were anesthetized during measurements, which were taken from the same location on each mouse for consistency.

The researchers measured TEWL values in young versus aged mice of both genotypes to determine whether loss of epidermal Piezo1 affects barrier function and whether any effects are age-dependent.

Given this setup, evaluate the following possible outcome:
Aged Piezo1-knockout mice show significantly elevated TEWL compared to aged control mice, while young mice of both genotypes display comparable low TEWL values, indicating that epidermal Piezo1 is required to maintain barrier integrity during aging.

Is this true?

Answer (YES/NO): YES